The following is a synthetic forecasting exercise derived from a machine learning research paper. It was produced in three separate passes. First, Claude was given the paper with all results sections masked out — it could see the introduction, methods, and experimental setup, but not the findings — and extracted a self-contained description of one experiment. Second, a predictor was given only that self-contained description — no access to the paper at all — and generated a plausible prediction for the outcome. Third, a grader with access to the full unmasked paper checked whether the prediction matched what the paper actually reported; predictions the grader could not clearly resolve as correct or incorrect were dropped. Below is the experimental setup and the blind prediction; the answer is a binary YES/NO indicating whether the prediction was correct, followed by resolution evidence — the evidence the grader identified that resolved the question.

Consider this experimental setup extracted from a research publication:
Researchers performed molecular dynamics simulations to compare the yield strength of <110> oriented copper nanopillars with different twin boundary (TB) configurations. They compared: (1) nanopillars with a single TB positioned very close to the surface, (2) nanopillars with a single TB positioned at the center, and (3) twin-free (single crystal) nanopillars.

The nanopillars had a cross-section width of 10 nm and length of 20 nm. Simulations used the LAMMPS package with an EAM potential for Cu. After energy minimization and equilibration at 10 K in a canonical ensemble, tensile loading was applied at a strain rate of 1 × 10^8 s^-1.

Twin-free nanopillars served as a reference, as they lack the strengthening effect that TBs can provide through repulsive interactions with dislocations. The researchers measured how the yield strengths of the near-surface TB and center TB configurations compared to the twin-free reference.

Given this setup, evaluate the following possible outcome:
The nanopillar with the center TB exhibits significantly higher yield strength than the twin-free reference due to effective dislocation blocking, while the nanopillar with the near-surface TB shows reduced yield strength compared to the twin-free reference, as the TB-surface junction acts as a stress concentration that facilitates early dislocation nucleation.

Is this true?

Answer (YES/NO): NO